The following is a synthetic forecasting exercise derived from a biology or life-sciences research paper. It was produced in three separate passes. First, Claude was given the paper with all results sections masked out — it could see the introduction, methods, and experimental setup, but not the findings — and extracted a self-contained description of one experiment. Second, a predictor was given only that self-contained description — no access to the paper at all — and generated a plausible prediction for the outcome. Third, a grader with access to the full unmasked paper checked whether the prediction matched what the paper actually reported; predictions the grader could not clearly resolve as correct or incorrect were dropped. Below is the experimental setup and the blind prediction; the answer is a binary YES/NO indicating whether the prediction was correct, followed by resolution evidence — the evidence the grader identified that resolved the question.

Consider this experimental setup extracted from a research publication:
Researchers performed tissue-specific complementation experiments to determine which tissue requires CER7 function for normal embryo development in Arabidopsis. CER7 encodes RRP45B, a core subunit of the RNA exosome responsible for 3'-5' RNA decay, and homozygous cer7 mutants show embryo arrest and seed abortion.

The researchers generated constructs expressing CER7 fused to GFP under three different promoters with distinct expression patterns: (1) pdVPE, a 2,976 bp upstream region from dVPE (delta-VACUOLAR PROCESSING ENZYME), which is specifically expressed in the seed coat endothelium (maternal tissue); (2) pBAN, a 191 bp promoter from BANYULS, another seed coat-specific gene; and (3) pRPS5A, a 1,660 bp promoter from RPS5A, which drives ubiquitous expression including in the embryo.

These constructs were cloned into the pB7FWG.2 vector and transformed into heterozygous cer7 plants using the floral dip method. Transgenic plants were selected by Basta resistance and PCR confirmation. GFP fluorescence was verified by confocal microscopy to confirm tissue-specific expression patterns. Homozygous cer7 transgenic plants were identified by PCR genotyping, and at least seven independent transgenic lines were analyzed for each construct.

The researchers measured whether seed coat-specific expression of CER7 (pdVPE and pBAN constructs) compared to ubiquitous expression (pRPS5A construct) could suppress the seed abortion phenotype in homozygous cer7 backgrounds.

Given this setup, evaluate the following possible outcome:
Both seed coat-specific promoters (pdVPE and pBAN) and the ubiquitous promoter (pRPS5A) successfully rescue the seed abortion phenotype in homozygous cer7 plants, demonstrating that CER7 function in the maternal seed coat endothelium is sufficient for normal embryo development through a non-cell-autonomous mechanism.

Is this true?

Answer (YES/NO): NO